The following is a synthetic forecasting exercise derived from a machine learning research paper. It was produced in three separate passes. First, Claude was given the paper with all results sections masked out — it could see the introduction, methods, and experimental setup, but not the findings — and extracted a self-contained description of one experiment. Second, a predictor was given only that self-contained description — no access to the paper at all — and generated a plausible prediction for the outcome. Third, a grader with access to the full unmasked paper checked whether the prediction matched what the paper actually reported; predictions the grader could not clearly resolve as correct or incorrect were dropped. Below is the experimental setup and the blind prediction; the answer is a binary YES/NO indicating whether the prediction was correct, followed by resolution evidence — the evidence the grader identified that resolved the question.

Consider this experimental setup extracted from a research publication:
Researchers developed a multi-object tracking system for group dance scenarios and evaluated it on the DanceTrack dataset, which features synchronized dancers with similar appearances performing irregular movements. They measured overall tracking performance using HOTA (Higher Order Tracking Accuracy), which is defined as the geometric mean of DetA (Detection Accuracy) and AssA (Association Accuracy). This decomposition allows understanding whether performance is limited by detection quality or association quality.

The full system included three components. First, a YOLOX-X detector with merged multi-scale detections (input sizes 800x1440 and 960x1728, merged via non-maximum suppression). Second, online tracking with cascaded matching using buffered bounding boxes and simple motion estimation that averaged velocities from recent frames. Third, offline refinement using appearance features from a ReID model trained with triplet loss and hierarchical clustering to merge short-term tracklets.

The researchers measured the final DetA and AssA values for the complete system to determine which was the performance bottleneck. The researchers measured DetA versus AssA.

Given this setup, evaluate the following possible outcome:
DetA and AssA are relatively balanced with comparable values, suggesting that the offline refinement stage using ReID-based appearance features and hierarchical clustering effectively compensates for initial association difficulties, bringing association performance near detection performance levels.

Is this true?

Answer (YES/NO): NO